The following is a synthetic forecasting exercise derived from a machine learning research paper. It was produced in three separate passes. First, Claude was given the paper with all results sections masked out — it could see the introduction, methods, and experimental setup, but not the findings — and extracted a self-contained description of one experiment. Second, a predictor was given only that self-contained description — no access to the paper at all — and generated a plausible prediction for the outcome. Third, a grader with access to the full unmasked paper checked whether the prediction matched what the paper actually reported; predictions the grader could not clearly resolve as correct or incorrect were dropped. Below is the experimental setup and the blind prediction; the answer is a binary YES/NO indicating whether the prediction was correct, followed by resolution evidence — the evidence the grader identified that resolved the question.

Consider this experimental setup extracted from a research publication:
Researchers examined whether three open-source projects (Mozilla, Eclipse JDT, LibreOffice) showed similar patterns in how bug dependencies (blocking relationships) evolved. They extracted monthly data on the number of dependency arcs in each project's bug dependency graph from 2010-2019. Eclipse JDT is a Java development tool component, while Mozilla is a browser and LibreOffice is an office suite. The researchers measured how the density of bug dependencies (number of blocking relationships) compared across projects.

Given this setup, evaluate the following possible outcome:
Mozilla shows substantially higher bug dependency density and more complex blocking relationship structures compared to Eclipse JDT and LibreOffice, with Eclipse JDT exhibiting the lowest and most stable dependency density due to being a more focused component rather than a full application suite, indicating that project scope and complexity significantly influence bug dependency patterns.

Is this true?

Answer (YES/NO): NO